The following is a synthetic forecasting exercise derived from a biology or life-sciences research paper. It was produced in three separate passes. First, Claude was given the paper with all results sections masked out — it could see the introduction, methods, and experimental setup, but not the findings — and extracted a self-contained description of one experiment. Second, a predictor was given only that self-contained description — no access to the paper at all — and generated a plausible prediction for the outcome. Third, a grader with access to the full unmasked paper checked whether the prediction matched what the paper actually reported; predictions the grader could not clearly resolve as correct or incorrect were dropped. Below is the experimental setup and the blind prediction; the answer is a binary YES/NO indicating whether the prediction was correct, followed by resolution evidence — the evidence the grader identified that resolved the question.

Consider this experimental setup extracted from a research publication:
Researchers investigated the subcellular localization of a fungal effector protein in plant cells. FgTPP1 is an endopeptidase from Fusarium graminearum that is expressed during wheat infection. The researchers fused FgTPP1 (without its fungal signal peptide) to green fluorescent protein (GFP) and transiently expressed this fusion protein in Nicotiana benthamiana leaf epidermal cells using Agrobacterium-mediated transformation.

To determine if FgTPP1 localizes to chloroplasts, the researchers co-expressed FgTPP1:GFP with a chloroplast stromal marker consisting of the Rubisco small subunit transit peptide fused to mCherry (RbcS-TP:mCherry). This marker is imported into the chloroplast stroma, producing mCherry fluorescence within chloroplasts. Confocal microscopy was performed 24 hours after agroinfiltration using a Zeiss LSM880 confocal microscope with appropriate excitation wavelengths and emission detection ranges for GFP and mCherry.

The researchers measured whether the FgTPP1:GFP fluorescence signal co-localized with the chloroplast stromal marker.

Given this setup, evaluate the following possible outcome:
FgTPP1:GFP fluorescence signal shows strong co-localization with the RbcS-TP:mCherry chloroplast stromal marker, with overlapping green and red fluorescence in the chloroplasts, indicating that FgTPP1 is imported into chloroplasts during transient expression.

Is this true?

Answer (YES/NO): NO